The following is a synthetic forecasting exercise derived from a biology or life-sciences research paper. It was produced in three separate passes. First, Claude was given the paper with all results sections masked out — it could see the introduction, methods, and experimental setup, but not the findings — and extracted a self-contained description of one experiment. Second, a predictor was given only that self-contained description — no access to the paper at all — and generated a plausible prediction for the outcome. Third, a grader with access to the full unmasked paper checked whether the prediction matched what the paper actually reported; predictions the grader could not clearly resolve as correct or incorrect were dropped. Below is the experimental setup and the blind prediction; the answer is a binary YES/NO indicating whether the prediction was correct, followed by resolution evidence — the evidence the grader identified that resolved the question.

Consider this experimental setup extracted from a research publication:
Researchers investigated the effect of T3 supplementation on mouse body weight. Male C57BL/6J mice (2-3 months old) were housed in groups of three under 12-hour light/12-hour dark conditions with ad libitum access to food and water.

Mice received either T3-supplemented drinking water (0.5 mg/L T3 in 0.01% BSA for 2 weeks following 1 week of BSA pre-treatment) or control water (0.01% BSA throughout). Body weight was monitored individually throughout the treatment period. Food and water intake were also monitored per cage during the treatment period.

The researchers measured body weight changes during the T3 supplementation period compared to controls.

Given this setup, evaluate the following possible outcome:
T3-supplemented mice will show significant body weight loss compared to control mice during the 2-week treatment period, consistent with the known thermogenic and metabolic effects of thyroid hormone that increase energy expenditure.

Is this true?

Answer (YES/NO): NO